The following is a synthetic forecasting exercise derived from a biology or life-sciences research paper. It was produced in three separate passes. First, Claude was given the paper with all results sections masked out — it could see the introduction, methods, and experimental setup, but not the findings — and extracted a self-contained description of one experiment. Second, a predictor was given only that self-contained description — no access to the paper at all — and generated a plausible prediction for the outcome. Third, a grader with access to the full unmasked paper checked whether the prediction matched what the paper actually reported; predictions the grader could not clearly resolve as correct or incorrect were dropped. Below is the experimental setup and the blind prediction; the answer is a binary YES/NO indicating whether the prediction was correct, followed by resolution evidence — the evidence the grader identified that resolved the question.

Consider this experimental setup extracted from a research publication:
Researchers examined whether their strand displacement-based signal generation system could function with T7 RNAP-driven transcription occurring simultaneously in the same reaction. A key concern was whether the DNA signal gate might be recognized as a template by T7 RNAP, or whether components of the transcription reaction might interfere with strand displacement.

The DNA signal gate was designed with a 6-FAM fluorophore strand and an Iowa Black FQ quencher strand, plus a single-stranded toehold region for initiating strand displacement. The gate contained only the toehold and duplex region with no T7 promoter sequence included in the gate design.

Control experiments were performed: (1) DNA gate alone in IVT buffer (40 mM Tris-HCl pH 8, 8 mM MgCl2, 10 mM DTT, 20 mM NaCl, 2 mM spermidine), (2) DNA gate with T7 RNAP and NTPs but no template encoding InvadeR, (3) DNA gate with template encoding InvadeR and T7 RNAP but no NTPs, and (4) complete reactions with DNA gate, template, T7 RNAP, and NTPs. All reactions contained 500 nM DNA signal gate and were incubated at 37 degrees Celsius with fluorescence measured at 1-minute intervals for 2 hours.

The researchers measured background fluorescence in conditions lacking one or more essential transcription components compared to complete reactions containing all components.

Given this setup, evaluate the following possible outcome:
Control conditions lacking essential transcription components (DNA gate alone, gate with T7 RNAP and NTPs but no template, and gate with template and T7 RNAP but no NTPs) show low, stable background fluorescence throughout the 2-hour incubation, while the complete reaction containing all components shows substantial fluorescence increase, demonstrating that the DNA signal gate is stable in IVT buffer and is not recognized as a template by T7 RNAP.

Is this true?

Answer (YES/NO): NO